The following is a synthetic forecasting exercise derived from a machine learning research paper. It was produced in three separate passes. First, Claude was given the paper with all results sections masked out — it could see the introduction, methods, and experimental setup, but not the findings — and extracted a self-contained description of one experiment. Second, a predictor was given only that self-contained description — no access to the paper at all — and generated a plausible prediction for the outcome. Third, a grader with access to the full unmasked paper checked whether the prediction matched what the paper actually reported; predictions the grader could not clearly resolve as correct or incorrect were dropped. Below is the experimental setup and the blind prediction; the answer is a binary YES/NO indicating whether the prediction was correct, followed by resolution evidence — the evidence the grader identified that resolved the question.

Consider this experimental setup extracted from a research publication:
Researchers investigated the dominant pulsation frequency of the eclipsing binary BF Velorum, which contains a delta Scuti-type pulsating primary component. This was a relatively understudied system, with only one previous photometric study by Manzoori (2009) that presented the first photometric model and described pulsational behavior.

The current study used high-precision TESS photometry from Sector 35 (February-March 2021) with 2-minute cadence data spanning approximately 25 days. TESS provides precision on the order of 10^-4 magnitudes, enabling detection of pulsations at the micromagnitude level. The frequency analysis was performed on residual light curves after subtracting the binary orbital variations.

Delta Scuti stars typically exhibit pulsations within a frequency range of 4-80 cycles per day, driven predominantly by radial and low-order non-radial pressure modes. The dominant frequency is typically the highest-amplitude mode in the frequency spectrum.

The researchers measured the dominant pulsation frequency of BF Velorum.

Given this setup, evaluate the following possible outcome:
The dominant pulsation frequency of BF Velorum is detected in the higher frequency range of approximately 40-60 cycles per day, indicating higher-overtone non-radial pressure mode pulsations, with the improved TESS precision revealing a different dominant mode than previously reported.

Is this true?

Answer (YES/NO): NO